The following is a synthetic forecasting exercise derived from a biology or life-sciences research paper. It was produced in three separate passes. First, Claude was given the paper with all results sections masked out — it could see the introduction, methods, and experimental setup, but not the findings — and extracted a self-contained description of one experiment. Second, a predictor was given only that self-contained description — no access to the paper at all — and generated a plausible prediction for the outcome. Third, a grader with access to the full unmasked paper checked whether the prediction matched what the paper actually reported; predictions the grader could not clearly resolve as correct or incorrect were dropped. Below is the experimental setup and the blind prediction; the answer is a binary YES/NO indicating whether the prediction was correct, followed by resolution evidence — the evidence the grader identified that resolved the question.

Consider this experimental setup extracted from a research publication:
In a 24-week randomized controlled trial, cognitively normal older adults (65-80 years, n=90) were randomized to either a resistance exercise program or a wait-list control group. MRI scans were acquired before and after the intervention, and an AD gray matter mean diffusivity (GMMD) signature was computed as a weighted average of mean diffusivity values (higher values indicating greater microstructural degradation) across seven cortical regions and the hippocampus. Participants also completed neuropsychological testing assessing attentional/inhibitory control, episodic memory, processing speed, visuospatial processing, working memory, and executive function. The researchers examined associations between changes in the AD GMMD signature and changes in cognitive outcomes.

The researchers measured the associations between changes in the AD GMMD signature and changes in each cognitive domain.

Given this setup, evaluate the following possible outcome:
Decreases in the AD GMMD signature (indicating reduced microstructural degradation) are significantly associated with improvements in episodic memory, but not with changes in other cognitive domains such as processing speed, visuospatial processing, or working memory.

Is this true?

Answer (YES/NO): NO